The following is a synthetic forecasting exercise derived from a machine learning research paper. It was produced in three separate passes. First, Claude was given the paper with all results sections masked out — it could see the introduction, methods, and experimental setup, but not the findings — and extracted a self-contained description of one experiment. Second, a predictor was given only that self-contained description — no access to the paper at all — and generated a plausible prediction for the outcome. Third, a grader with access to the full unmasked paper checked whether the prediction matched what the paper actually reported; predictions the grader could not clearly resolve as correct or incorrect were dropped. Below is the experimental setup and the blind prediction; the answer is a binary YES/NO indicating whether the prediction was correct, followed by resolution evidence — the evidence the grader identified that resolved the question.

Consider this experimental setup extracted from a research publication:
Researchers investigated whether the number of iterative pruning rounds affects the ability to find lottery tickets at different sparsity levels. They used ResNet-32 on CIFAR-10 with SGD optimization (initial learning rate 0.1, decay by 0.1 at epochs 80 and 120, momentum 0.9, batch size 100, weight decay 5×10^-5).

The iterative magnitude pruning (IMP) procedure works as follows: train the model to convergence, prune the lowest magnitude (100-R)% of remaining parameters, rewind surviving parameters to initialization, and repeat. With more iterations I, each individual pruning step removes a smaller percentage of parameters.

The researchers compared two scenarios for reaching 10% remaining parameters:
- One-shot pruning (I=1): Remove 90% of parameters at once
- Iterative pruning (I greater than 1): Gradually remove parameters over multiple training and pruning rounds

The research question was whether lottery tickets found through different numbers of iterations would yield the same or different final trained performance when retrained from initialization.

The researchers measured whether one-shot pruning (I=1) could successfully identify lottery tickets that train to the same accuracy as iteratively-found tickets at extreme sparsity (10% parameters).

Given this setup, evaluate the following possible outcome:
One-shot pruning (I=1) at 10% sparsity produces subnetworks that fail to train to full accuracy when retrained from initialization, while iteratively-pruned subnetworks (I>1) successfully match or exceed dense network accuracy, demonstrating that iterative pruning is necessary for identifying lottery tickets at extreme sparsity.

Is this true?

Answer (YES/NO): YES